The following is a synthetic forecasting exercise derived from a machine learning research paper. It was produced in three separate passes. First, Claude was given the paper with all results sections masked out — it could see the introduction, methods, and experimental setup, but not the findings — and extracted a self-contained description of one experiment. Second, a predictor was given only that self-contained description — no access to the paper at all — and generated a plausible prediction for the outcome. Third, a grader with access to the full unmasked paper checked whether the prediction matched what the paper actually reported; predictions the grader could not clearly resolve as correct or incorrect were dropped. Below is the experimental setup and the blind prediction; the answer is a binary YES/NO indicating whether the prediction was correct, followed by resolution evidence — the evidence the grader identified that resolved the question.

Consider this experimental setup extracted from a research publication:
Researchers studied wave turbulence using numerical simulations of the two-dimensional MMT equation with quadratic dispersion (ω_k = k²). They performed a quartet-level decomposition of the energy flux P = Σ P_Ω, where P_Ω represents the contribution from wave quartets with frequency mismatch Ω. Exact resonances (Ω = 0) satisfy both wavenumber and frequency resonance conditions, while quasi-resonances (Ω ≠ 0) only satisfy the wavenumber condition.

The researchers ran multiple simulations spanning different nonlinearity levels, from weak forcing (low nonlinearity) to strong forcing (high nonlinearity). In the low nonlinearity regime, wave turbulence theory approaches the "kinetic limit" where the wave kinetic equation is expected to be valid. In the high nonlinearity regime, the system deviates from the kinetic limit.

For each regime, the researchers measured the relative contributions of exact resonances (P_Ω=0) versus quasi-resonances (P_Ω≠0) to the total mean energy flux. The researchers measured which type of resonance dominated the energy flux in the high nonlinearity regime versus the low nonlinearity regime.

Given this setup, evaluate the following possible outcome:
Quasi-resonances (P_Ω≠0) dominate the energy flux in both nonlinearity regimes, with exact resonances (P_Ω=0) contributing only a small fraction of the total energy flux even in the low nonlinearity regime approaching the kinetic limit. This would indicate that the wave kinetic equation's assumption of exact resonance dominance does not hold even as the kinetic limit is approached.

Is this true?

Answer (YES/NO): NO